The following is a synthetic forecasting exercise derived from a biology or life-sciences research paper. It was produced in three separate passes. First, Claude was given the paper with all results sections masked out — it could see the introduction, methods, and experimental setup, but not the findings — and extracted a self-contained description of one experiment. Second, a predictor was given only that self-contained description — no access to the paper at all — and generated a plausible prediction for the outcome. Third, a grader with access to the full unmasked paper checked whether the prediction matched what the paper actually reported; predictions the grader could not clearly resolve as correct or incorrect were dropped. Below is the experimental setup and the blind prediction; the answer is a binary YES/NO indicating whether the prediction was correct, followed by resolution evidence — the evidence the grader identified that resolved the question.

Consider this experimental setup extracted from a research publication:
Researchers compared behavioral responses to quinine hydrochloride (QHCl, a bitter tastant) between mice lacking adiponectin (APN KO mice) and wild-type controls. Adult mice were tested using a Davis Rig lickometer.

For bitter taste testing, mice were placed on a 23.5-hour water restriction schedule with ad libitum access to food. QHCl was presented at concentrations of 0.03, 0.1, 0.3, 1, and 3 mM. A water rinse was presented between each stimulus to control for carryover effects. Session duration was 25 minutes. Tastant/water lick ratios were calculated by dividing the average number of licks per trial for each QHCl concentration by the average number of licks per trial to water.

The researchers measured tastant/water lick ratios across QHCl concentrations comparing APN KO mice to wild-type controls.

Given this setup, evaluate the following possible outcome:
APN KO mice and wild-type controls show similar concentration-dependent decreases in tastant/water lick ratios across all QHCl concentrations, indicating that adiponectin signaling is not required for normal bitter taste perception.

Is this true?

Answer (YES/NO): YES